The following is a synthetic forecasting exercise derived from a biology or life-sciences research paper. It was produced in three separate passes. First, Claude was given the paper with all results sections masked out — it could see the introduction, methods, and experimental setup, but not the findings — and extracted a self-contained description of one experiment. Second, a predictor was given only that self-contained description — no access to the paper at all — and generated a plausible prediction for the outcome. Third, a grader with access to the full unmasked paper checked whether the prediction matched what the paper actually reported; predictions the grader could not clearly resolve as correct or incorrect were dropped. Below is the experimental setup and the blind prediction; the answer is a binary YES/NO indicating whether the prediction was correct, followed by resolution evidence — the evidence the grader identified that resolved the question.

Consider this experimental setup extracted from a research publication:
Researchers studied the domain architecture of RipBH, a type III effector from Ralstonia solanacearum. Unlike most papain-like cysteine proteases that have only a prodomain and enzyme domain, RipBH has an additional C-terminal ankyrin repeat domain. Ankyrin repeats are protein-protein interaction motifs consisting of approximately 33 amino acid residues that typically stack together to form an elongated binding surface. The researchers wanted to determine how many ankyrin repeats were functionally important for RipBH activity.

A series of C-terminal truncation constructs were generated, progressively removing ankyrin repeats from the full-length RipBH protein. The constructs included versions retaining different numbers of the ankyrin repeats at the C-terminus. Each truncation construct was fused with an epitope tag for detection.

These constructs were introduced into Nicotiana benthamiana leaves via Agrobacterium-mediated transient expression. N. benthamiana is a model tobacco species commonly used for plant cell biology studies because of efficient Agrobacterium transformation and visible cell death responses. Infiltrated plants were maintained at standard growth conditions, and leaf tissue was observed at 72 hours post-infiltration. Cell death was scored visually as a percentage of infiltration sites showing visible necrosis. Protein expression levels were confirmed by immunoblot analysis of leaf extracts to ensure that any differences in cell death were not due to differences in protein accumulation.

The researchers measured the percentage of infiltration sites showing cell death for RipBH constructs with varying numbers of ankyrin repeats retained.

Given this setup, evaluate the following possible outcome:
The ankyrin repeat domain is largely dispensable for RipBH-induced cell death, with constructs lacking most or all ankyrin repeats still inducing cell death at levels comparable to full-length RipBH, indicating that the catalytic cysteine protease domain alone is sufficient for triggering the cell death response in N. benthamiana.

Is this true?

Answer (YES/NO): NO